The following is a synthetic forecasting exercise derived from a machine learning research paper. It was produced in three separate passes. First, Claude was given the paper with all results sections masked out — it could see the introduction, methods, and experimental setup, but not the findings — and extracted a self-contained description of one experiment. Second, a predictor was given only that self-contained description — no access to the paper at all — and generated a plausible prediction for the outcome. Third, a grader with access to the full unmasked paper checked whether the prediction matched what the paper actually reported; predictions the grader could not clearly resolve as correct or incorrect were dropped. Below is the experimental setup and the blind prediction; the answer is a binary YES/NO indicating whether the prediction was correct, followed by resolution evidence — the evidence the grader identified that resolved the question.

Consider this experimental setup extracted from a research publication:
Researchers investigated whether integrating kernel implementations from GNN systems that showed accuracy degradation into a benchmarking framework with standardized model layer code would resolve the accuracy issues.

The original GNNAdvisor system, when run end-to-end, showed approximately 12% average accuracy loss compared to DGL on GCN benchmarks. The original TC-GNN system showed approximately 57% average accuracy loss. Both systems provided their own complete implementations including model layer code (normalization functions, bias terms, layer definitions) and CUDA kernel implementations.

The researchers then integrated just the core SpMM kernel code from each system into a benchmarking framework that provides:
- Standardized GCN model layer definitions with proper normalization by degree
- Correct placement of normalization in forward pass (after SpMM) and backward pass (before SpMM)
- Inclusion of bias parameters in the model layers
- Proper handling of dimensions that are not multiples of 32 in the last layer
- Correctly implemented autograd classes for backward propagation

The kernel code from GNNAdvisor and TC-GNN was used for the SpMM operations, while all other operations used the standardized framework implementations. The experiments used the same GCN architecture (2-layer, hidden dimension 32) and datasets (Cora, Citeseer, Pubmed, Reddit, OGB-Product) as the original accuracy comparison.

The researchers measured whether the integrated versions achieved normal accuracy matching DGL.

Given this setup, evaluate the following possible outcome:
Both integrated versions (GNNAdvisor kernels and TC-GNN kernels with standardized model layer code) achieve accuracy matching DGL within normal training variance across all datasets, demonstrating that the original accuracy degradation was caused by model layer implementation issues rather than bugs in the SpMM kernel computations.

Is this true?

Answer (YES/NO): YES